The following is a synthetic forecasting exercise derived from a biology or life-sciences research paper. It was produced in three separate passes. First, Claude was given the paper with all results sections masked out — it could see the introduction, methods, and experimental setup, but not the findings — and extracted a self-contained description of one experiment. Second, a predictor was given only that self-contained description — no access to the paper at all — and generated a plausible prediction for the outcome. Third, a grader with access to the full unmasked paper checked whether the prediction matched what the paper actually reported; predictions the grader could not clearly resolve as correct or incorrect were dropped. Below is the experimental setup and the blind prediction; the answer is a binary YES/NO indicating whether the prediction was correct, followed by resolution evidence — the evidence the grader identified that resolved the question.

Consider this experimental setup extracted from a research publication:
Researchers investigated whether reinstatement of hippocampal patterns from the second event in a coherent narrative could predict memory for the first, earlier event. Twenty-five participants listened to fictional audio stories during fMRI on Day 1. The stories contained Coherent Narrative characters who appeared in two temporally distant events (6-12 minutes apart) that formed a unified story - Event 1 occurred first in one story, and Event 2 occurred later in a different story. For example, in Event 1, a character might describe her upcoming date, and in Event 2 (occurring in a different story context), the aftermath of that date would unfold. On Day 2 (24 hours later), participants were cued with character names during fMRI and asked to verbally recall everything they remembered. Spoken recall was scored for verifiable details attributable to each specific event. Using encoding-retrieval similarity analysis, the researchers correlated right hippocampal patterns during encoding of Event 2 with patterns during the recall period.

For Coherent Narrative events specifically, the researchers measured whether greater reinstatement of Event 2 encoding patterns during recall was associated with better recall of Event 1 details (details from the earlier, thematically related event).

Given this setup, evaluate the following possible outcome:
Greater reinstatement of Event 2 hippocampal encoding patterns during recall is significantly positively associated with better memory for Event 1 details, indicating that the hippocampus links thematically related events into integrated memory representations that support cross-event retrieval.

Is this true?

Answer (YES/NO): YES